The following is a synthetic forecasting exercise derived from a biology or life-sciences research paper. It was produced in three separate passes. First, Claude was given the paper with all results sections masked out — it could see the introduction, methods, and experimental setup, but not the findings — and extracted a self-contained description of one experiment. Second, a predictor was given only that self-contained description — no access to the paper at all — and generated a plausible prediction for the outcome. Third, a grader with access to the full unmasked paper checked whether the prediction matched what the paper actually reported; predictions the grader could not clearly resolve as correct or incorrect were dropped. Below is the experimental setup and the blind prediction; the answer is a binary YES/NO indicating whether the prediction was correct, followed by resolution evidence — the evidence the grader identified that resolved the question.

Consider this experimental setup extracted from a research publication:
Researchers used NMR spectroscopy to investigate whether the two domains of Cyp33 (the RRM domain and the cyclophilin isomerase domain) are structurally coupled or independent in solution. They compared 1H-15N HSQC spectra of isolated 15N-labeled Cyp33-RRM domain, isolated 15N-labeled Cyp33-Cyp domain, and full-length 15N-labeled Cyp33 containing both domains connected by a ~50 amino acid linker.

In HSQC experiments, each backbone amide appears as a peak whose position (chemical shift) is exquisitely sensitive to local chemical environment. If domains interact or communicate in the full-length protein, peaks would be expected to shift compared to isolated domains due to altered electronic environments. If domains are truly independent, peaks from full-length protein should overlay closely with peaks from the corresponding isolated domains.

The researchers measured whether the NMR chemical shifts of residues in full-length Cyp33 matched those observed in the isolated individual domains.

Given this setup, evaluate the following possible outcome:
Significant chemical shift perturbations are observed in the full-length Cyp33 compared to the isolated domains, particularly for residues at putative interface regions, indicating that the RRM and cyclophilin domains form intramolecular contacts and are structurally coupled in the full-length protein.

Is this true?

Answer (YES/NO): NO